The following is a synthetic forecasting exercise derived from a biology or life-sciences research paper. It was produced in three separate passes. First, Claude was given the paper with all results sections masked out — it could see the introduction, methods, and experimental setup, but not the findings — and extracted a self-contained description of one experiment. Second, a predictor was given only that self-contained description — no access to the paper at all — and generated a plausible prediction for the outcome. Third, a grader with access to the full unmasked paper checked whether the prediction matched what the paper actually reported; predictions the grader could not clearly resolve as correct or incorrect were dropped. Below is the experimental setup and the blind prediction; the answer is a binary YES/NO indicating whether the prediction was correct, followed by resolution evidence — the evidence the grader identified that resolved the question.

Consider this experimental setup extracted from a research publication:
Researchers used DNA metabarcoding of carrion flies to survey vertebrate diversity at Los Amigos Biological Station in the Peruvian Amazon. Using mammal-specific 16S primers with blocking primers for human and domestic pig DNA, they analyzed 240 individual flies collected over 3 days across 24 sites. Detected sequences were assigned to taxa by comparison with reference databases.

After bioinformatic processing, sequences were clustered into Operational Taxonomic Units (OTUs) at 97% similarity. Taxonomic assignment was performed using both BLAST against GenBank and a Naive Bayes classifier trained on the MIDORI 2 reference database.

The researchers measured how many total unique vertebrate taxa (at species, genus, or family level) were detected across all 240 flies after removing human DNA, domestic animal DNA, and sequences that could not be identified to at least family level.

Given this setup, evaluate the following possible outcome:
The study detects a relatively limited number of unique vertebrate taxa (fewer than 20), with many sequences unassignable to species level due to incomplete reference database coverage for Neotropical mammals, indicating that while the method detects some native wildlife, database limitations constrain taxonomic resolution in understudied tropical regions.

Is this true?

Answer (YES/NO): NO